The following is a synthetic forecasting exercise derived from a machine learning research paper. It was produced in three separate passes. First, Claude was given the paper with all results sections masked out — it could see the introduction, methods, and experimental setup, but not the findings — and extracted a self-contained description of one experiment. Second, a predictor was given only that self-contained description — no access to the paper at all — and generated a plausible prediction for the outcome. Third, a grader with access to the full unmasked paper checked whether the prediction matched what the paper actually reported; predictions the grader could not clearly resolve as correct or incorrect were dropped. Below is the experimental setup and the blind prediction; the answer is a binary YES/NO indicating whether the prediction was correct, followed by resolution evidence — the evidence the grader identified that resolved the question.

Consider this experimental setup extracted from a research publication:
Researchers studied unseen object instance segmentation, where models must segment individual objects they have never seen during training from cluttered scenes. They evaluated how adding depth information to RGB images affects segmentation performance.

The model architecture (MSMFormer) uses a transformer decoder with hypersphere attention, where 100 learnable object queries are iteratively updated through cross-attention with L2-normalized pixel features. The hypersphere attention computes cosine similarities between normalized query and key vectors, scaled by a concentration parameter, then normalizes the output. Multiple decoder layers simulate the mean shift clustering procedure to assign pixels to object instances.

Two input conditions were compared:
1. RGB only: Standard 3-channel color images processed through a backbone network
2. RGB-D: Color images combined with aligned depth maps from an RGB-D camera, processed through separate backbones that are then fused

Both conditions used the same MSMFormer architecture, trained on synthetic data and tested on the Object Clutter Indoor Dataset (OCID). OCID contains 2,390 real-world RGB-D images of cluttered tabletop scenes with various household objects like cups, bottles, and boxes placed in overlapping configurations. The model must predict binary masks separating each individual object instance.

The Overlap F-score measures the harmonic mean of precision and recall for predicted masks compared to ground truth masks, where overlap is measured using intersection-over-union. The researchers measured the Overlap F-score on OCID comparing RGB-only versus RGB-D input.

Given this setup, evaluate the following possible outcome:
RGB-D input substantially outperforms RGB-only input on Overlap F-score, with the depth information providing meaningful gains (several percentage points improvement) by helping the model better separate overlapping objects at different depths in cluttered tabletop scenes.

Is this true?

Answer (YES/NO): YES